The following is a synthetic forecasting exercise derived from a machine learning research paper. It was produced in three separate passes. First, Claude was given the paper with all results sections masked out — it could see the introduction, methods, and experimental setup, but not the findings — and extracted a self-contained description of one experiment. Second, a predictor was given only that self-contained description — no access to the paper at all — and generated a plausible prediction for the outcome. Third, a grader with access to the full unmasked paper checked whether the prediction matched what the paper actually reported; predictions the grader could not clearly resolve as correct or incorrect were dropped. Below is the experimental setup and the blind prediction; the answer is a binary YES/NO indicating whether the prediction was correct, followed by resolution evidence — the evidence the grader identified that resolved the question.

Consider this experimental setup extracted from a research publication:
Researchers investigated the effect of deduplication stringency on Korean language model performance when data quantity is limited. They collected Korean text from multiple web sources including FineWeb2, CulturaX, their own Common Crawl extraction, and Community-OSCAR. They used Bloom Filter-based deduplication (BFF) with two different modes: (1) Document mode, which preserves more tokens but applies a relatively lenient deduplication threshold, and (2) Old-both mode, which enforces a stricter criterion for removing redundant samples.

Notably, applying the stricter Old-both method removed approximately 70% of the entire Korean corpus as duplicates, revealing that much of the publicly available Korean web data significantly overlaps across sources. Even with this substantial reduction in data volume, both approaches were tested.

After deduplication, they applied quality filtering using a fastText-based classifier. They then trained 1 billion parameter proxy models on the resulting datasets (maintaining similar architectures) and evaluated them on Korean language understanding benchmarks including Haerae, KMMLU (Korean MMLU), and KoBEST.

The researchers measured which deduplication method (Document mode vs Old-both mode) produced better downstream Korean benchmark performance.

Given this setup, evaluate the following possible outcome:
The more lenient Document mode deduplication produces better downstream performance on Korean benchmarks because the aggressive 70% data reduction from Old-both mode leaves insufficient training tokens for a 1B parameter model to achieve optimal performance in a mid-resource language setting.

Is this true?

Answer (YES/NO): NO